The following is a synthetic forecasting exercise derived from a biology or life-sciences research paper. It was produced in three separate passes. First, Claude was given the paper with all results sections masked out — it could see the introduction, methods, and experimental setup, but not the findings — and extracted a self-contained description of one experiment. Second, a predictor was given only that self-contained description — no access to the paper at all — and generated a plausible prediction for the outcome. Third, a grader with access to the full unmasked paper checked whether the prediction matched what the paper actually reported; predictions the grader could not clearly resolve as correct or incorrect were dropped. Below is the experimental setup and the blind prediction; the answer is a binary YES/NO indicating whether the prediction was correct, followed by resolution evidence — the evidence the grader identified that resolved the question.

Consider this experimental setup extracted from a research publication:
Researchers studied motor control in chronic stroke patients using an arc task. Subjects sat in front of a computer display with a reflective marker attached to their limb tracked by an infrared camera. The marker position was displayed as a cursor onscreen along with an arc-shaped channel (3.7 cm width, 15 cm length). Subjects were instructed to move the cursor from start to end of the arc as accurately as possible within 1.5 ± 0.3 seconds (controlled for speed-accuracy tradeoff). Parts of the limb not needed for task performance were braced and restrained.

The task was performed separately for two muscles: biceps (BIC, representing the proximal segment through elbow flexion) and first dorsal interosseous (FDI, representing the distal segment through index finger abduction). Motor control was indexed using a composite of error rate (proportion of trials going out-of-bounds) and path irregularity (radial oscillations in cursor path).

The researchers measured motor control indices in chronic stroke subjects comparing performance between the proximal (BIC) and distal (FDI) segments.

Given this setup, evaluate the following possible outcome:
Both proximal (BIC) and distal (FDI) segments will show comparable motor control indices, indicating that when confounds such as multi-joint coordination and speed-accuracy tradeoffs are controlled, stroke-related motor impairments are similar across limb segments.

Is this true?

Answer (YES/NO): YES